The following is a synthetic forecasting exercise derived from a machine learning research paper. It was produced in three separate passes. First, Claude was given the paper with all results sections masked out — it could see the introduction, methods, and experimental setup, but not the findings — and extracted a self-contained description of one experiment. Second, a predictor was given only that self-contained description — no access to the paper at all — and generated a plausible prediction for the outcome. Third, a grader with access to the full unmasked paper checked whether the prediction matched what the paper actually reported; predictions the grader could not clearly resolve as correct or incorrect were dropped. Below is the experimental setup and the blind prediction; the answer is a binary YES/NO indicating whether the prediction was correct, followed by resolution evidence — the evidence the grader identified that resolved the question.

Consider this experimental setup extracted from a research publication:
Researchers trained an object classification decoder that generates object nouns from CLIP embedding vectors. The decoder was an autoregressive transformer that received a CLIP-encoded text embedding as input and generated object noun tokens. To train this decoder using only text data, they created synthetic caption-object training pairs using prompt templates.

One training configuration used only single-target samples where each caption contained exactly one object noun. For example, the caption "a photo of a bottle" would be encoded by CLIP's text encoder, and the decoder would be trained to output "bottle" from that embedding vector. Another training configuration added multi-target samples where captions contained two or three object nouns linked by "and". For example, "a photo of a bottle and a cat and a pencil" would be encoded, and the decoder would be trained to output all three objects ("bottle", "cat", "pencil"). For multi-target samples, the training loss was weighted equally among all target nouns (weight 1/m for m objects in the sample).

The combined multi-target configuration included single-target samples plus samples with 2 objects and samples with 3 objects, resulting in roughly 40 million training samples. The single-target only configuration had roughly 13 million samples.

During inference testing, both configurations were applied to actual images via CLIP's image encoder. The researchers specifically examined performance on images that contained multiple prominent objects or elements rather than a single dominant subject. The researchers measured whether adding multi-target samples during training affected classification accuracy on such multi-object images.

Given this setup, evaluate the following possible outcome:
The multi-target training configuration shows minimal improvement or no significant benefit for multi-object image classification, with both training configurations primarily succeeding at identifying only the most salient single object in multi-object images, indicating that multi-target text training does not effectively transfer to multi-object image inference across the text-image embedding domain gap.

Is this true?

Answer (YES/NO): NO